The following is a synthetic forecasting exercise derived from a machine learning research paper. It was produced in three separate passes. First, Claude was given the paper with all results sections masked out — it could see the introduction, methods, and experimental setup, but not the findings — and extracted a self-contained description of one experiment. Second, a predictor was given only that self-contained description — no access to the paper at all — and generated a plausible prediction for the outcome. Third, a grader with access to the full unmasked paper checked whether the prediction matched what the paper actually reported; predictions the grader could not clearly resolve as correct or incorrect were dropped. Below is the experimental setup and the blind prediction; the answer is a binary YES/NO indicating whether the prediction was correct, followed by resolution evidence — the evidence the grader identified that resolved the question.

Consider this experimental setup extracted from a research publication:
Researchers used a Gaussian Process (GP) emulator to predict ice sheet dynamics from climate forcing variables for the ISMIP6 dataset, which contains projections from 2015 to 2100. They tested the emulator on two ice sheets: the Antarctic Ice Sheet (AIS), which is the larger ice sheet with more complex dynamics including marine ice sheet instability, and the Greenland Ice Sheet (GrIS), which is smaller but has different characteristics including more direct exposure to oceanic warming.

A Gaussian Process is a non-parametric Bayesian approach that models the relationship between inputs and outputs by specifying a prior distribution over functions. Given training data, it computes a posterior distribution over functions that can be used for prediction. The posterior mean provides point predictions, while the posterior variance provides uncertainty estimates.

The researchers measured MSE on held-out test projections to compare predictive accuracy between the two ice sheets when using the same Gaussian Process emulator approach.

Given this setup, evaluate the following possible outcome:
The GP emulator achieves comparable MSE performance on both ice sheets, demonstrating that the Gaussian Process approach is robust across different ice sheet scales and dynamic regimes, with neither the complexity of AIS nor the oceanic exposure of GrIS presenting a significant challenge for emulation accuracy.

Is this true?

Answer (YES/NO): NO